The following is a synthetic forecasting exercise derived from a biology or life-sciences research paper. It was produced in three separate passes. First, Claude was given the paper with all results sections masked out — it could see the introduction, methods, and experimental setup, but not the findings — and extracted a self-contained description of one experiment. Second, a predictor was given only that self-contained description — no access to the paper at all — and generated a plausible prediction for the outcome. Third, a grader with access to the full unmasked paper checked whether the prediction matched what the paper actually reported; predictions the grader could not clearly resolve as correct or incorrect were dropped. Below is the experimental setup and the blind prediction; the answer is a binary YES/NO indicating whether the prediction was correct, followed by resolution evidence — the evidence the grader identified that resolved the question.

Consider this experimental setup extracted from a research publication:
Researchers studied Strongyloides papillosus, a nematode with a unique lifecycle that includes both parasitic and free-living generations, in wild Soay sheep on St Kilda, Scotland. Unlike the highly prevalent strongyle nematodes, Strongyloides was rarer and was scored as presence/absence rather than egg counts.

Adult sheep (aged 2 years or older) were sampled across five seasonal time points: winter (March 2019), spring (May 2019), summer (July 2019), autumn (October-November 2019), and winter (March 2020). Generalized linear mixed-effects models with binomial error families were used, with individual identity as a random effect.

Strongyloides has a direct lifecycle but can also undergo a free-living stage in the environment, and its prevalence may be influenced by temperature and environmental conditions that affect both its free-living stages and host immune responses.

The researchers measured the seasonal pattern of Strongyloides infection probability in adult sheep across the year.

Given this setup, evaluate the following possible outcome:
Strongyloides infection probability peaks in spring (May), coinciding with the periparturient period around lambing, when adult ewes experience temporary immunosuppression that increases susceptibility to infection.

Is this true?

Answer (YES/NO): NO